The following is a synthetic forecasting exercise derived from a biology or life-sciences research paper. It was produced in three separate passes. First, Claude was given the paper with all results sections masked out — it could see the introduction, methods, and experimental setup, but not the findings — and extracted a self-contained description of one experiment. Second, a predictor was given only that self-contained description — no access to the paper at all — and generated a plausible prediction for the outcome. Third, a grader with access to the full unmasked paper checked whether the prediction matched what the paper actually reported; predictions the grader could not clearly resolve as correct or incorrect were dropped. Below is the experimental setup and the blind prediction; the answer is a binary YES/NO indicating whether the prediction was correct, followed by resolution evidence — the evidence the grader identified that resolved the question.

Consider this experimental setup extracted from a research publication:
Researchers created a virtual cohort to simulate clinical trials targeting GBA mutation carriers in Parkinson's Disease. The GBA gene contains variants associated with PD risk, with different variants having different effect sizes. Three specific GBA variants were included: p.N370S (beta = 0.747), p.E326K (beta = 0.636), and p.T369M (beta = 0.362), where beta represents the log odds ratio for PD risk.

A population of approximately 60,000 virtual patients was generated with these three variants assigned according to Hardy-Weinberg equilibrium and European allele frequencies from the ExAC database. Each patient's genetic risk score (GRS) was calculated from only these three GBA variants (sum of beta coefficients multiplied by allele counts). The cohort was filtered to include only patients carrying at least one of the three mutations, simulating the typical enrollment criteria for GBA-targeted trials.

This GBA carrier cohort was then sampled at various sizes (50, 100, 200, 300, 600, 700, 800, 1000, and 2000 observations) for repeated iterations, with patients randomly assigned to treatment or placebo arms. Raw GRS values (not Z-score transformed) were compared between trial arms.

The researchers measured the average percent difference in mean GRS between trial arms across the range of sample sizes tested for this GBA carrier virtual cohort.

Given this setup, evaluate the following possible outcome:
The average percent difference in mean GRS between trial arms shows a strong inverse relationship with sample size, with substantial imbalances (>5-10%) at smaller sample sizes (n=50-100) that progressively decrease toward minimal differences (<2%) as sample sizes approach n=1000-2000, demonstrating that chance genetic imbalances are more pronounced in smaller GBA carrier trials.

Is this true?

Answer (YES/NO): NO